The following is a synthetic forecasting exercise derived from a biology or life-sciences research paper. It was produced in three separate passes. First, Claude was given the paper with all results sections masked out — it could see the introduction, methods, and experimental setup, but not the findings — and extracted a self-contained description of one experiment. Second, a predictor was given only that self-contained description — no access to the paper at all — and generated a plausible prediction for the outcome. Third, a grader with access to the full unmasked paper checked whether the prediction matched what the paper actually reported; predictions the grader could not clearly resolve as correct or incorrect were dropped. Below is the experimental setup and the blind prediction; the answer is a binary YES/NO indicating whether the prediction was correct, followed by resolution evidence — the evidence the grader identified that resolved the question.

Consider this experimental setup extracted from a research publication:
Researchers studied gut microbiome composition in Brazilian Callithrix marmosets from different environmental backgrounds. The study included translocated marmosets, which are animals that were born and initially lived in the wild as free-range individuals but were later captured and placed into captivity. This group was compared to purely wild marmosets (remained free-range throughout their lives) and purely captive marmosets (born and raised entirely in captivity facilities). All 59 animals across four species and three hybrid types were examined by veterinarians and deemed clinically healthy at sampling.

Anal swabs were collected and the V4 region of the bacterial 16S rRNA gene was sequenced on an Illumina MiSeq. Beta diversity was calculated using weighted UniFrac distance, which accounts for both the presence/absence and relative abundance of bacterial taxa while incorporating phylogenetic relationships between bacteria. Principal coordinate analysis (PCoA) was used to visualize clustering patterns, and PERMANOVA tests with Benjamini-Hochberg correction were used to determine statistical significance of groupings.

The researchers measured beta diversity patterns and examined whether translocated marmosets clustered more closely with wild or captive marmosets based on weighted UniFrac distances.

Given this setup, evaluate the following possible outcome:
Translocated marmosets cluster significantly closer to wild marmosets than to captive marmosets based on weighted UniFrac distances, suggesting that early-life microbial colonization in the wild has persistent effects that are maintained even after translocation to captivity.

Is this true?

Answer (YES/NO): NO